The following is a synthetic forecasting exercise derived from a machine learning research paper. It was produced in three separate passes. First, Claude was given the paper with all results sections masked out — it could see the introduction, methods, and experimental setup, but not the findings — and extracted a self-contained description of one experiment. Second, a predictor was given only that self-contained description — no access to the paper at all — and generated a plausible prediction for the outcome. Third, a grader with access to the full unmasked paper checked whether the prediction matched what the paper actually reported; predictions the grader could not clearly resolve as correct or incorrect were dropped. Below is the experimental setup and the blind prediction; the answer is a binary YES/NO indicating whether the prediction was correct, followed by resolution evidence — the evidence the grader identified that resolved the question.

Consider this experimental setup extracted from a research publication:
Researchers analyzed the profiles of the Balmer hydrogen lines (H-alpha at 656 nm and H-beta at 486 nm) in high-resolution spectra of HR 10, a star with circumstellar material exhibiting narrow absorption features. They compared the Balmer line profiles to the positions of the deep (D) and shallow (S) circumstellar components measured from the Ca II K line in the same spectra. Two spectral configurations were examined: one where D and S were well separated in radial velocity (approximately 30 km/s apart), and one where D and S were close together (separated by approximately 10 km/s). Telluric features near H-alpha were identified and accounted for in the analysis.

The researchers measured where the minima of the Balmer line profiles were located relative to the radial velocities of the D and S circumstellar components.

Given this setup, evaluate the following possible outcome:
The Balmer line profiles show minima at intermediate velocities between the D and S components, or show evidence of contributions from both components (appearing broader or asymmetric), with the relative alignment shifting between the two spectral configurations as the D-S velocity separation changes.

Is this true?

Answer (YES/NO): NO